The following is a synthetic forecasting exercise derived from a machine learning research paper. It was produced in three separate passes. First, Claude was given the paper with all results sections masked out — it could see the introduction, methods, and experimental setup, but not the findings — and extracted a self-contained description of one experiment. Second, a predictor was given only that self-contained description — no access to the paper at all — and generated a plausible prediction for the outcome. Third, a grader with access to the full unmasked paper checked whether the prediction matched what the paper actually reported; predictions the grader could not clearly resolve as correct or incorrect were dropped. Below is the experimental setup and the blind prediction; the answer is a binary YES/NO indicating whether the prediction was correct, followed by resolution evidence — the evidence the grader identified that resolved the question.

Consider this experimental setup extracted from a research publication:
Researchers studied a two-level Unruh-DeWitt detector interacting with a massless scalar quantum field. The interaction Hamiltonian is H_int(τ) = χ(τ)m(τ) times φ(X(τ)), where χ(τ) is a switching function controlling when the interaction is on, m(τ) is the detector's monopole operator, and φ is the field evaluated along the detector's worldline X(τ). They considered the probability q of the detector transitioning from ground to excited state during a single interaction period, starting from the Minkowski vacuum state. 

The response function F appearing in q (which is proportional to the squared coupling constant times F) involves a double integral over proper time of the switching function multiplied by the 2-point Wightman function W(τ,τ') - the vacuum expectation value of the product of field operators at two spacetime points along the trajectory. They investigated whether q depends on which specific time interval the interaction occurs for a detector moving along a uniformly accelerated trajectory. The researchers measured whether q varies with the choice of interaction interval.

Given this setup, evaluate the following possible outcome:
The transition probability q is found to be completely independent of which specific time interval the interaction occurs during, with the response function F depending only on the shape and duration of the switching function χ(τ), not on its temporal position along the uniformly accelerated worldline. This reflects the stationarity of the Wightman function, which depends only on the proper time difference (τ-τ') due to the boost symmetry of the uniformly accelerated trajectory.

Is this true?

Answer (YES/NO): YES